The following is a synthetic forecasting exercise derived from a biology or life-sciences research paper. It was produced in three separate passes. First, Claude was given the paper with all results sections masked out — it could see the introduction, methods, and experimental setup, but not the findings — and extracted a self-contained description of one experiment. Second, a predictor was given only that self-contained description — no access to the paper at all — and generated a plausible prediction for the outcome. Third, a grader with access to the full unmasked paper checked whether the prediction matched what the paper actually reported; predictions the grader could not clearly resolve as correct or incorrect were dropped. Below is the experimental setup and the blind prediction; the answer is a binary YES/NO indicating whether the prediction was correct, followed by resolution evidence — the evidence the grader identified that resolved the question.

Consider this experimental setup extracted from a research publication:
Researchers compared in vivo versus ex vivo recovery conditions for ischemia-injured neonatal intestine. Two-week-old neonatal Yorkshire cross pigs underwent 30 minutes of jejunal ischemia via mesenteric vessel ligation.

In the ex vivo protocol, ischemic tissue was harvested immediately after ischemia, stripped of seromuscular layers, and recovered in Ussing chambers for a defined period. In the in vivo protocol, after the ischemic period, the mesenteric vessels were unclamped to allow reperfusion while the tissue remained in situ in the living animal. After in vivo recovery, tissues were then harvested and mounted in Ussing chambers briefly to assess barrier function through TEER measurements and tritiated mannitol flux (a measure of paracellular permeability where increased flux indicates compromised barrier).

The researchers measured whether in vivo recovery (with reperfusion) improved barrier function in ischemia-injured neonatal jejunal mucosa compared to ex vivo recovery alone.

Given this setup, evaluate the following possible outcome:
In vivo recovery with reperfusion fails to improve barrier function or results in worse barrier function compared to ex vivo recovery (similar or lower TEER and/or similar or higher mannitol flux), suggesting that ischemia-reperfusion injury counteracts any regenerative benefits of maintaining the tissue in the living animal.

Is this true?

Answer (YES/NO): YES